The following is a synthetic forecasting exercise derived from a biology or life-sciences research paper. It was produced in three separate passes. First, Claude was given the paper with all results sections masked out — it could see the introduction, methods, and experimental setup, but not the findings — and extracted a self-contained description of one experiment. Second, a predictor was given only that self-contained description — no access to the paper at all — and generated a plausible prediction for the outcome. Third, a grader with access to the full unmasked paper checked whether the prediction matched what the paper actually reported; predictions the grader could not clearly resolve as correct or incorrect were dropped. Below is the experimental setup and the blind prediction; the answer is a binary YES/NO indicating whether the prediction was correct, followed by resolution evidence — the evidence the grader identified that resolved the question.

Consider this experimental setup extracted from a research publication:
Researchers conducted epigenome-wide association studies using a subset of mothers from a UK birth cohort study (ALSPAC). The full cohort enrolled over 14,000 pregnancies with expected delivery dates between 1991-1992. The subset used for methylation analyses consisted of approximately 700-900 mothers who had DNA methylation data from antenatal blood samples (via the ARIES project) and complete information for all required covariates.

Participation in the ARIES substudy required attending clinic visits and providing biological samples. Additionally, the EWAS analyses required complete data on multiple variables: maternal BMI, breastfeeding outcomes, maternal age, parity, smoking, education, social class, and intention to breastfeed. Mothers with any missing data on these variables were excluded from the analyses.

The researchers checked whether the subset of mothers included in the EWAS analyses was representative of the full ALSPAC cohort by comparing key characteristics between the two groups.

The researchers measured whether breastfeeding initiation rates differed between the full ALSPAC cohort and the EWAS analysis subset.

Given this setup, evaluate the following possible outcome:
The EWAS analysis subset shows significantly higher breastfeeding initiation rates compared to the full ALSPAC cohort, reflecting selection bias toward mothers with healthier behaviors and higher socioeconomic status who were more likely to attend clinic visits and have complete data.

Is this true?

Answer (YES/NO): YES